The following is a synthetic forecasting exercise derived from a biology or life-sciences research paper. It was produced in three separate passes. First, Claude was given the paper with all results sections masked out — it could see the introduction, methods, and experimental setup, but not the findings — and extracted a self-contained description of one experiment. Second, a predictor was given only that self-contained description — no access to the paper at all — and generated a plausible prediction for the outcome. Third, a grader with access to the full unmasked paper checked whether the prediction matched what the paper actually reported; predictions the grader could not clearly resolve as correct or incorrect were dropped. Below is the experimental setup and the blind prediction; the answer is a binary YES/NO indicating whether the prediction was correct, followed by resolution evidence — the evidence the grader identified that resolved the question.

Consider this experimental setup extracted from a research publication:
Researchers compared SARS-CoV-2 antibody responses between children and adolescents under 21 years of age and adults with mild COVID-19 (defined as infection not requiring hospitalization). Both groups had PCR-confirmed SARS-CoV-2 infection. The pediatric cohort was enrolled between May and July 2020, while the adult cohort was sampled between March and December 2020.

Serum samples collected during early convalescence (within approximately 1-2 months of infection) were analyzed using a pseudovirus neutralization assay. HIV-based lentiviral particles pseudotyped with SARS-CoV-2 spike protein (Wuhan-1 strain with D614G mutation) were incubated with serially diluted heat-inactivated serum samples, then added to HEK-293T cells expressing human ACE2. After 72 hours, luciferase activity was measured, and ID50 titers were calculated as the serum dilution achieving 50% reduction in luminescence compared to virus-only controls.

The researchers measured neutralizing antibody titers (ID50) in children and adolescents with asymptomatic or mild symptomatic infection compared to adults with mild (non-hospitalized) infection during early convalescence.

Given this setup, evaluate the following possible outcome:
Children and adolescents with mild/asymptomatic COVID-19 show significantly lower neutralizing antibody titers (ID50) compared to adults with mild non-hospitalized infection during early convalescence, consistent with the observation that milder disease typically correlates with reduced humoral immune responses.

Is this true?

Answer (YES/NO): NO